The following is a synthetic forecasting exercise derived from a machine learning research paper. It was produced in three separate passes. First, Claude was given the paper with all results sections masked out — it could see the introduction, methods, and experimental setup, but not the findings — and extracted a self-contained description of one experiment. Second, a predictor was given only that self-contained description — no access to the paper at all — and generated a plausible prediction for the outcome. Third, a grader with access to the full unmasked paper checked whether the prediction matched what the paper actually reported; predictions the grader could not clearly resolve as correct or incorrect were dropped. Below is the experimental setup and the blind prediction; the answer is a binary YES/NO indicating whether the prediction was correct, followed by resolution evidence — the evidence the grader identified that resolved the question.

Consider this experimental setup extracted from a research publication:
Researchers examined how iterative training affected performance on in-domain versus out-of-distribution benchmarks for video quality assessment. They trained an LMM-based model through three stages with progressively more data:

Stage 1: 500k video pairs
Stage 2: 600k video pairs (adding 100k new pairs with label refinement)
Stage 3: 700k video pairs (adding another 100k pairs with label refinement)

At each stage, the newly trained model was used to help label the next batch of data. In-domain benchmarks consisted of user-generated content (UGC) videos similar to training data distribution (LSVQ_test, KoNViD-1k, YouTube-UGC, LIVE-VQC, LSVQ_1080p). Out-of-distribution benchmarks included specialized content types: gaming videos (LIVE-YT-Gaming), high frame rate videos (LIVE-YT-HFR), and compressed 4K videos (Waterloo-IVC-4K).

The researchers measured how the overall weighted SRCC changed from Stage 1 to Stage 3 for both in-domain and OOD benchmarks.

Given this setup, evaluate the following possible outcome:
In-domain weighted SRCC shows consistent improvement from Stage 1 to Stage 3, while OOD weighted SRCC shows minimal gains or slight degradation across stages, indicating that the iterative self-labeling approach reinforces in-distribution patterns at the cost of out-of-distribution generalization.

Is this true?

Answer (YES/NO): NO